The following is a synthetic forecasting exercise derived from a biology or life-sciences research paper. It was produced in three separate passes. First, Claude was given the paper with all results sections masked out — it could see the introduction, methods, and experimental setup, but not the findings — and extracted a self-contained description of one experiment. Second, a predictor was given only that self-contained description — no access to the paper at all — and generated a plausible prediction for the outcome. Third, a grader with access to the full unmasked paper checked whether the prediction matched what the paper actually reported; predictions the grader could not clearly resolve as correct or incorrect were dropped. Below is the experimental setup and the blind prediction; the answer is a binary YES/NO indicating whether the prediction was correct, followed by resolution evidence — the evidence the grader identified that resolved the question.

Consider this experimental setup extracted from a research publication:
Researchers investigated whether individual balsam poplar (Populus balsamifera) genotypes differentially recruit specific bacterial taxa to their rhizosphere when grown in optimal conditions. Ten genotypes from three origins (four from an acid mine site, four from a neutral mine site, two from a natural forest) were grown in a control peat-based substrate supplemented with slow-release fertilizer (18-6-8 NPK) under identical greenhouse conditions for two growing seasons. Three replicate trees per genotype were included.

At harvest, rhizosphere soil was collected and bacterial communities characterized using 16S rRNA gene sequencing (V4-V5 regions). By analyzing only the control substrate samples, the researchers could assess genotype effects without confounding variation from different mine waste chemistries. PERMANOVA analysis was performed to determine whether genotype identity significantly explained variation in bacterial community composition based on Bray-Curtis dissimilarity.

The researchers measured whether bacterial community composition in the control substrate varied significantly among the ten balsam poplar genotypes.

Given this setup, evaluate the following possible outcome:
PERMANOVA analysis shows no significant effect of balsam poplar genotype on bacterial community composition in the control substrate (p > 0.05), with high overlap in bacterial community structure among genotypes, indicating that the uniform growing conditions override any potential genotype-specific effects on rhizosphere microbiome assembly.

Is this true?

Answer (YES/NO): YES